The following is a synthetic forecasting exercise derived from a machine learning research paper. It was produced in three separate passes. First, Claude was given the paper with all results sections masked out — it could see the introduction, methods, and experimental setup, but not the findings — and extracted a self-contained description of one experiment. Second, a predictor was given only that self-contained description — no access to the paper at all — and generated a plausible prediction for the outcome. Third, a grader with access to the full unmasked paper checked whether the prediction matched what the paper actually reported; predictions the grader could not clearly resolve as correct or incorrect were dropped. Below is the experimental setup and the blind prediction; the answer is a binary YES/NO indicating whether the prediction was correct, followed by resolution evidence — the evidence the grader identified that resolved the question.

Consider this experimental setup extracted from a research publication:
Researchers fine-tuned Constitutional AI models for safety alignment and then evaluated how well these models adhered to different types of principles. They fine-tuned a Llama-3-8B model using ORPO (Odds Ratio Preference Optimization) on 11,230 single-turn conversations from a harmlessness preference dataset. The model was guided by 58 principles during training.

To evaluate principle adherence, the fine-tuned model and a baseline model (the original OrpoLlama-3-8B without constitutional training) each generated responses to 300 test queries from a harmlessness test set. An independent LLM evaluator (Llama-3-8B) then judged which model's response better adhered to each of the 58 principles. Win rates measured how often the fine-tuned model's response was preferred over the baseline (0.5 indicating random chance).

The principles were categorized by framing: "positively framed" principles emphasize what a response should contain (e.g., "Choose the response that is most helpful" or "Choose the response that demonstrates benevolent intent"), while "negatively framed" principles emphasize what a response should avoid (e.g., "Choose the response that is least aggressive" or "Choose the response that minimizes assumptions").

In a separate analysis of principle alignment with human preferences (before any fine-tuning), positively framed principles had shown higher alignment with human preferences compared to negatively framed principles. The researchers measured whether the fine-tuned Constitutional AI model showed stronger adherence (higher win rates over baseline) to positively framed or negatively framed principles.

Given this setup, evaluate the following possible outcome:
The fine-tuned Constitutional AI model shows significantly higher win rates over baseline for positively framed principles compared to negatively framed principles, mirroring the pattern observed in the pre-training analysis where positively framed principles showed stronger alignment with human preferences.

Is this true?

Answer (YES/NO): NO